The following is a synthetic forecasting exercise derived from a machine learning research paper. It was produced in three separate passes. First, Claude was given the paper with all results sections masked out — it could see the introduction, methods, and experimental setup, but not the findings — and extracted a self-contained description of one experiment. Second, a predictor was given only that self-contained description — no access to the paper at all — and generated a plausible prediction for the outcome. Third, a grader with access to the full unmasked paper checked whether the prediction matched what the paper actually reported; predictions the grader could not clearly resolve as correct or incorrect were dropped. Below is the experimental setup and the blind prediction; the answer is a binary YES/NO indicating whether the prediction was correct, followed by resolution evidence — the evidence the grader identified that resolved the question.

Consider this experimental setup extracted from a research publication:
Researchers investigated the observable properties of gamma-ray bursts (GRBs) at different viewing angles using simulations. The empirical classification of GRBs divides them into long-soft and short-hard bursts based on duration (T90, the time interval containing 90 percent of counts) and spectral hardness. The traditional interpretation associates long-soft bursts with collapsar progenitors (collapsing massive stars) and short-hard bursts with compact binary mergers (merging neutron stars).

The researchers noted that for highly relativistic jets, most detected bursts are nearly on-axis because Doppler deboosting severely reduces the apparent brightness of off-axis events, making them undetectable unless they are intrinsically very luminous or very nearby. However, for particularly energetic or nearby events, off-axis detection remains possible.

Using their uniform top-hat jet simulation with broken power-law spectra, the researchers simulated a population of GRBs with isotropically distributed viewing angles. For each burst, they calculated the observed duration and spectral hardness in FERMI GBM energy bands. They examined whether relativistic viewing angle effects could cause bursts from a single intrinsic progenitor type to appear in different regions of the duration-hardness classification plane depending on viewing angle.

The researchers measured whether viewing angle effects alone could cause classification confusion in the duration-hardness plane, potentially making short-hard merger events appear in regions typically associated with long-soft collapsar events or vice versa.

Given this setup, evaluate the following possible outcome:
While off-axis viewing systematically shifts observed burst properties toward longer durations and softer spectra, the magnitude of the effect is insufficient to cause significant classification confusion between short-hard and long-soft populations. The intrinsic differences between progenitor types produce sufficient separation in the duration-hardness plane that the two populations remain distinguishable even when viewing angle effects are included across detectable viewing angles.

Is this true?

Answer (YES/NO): NO